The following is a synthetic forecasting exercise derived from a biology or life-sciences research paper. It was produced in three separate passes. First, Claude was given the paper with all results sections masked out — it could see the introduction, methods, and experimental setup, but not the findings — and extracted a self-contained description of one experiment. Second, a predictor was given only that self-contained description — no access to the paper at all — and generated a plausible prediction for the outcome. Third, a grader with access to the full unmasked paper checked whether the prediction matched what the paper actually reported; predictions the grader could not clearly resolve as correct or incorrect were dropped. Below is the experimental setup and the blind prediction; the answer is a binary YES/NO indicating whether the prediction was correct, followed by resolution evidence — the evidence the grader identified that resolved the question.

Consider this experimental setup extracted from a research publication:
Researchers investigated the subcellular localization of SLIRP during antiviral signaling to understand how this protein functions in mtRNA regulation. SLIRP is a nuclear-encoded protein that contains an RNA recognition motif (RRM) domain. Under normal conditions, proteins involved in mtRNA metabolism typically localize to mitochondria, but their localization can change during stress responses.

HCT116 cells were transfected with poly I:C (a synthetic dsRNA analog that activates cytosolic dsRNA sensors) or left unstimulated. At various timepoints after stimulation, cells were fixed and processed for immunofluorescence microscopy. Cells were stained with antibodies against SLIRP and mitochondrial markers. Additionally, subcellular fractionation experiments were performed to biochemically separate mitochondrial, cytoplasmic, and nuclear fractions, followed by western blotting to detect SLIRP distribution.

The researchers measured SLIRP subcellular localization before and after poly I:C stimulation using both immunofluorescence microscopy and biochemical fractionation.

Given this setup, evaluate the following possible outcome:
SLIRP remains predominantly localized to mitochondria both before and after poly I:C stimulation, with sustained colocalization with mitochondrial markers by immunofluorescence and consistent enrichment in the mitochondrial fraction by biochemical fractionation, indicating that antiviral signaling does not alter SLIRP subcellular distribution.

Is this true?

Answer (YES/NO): NO